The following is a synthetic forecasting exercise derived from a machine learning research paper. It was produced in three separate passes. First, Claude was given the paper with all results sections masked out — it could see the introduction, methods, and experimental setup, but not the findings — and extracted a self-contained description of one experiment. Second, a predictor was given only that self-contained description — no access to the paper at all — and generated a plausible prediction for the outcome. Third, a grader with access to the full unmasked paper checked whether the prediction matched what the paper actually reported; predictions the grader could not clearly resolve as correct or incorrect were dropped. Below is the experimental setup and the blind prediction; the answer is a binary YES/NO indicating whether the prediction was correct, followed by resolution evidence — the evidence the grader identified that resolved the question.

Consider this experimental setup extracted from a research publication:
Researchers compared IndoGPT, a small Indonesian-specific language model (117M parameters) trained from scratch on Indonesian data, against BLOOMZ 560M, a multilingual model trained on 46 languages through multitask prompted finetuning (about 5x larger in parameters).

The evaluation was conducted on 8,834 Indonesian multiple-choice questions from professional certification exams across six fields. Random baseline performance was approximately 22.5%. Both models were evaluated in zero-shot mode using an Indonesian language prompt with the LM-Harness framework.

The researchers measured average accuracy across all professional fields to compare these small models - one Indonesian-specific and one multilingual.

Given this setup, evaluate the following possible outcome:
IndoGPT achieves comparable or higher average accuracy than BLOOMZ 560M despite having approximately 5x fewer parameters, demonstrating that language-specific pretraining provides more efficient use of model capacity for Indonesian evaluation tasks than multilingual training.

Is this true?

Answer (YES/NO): YES